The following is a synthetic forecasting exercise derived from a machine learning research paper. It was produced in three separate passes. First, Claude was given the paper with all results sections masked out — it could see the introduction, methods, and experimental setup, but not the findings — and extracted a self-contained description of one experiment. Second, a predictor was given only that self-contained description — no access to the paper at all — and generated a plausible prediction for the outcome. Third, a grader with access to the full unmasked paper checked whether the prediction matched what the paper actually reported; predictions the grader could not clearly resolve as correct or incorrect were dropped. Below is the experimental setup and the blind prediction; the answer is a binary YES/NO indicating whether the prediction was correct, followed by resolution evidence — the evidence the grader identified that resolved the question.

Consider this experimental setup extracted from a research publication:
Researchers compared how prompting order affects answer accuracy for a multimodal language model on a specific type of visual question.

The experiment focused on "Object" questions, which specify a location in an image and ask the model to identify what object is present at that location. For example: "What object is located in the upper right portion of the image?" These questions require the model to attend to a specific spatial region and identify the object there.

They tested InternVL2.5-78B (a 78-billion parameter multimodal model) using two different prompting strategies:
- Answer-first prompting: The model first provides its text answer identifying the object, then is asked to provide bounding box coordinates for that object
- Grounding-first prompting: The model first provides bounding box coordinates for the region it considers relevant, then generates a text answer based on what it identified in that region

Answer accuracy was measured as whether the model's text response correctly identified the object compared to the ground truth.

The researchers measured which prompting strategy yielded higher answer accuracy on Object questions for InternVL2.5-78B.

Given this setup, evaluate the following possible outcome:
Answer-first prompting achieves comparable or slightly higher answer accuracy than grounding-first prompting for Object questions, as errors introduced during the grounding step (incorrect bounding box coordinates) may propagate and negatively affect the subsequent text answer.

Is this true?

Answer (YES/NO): NO